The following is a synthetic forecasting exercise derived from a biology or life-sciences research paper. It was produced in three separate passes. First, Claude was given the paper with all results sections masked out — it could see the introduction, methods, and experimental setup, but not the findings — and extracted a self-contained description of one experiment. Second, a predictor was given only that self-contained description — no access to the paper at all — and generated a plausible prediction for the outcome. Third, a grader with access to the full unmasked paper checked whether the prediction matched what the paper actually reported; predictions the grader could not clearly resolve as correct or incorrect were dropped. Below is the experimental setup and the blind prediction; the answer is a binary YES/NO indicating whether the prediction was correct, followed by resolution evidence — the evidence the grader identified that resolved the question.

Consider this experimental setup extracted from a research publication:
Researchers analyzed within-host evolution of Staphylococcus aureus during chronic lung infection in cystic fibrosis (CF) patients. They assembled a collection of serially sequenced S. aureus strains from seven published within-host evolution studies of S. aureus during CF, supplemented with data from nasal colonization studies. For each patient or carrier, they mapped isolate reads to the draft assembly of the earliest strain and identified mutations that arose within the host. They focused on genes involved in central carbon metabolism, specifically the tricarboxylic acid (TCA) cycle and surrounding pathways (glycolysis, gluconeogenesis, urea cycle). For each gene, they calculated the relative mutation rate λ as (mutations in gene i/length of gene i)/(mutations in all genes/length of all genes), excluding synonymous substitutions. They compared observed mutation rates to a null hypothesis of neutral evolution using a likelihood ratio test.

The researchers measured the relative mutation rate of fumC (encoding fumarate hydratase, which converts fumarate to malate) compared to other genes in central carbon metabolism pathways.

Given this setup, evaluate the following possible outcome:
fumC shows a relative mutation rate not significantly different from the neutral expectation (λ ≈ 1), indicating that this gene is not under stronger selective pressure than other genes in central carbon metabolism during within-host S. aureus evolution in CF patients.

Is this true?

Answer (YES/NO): NO